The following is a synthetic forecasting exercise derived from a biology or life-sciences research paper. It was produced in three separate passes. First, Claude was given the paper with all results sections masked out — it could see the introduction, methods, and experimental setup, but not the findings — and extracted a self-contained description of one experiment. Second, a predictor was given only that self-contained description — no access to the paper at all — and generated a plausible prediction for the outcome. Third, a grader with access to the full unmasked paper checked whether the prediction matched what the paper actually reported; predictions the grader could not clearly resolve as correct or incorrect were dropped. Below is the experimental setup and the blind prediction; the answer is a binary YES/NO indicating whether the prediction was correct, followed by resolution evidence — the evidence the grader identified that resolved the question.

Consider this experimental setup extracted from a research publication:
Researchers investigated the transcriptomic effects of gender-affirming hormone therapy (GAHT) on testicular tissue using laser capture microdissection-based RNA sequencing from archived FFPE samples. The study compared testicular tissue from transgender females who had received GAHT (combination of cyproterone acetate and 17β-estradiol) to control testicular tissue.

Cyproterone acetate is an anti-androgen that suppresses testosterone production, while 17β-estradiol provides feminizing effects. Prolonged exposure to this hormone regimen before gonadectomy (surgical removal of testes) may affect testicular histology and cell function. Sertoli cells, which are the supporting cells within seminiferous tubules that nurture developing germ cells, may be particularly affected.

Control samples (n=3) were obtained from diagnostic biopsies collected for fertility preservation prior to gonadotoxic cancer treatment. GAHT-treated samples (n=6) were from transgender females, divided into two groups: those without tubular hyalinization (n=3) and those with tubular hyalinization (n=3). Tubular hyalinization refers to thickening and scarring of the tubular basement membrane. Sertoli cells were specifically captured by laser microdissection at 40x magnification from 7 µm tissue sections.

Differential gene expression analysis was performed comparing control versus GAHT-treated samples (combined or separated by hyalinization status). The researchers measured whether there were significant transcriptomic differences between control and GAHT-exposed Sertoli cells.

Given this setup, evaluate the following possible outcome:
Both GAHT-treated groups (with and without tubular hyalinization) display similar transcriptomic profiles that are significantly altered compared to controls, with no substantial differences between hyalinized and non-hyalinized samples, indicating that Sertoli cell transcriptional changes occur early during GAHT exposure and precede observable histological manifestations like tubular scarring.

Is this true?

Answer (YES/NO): NO